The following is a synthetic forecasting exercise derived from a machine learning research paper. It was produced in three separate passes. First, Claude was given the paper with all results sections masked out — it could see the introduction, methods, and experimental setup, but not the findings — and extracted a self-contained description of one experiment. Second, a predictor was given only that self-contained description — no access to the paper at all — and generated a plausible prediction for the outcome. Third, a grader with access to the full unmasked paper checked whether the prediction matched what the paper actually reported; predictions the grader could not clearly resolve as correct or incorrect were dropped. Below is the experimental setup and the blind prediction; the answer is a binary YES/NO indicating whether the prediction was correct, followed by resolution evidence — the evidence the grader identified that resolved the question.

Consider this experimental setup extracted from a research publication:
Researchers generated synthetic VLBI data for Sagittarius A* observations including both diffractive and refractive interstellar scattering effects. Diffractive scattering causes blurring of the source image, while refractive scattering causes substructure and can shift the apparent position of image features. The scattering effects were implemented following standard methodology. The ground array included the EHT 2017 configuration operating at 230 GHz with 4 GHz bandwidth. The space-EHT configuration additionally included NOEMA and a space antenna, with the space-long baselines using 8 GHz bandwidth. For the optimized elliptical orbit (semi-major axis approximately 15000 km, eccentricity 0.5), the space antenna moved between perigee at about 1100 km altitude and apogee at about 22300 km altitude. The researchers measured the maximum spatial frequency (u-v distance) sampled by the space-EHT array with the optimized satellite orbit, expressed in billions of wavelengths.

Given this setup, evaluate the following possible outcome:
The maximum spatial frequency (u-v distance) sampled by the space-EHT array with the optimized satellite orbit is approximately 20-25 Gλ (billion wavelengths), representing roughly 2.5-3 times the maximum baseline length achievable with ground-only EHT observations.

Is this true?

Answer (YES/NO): YES